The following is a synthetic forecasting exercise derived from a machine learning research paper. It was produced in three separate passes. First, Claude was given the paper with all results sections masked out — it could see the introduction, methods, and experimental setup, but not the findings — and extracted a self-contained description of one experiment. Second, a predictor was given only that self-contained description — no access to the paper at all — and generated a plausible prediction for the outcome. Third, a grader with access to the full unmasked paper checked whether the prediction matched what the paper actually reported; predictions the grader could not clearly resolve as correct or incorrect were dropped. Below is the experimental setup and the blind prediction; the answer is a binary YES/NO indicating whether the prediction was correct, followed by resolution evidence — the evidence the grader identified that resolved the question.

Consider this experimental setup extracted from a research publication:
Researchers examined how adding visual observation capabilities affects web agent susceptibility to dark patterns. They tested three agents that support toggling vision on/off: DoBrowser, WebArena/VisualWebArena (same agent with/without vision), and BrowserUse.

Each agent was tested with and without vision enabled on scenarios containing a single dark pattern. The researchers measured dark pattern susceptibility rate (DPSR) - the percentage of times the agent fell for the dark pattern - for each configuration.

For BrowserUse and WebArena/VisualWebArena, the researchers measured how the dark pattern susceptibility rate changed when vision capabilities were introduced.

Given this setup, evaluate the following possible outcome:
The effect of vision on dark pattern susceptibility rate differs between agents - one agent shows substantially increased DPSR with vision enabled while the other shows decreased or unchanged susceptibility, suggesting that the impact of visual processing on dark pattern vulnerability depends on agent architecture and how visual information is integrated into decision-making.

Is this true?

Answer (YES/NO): NO